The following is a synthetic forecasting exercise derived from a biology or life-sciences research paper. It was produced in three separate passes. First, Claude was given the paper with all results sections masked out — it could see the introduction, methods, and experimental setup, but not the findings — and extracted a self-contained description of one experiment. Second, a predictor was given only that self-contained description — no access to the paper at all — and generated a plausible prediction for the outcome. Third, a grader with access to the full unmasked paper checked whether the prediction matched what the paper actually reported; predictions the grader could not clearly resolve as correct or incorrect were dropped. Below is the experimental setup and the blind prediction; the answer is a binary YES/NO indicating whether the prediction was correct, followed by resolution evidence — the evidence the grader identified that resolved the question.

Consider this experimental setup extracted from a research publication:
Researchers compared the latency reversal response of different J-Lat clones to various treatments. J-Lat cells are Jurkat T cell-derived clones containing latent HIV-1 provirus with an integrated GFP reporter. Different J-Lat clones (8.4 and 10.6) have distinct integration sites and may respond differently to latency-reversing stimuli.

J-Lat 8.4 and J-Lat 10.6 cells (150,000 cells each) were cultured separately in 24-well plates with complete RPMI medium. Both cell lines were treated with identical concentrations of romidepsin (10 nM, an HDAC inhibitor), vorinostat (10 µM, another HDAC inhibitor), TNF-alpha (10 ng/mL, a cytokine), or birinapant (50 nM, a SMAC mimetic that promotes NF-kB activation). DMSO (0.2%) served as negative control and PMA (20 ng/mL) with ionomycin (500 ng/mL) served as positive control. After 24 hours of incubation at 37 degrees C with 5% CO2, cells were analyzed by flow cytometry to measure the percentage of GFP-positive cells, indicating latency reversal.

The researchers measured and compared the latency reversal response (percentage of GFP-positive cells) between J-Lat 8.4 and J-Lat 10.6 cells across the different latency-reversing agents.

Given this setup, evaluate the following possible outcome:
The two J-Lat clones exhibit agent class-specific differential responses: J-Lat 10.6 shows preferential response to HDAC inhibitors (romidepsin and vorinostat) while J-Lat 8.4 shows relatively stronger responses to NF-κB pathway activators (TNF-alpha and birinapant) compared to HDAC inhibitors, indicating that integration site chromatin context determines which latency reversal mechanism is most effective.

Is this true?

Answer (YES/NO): NO